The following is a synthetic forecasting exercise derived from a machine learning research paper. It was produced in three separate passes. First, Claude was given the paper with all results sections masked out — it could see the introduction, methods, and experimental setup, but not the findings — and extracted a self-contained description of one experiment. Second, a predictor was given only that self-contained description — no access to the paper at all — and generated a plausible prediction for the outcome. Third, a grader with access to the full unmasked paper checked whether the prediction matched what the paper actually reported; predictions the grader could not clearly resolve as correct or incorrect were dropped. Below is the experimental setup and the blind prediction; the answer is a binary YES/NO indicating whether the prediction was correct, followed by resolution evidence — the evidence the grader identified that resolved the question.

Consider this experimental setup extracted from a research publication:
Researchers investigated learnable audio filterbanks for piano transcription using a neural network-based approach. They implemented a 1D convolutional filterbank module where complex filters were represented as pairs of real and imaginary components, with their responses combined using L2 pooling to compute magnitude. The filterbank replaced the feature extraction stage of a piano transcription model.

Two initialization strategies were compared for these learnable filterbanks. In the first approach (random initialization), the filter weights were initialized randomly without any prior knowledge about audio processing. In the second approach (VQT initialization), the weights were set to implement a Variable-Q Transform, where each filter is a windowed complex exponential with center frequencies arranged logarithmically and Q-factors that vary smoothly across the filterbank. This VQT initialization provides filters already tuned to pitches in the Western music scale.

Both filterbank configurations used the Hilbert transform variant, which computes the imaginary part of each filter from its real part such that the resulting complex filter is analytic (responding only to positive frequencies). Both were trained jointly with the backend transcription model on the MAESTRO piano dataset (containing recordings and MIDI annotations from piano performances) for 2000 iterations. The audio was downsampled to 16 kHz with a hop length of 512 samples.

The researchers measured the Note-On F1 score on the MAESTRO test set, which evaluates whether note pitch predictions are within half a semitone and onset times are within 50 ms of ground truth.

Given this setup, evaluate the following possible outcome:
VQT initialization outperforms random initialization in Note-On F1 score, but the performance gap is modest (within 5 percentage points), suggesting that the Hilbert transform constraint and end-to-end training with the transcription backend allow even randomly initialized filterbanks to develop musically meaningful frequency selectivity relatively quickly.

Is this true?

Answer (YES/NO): YES